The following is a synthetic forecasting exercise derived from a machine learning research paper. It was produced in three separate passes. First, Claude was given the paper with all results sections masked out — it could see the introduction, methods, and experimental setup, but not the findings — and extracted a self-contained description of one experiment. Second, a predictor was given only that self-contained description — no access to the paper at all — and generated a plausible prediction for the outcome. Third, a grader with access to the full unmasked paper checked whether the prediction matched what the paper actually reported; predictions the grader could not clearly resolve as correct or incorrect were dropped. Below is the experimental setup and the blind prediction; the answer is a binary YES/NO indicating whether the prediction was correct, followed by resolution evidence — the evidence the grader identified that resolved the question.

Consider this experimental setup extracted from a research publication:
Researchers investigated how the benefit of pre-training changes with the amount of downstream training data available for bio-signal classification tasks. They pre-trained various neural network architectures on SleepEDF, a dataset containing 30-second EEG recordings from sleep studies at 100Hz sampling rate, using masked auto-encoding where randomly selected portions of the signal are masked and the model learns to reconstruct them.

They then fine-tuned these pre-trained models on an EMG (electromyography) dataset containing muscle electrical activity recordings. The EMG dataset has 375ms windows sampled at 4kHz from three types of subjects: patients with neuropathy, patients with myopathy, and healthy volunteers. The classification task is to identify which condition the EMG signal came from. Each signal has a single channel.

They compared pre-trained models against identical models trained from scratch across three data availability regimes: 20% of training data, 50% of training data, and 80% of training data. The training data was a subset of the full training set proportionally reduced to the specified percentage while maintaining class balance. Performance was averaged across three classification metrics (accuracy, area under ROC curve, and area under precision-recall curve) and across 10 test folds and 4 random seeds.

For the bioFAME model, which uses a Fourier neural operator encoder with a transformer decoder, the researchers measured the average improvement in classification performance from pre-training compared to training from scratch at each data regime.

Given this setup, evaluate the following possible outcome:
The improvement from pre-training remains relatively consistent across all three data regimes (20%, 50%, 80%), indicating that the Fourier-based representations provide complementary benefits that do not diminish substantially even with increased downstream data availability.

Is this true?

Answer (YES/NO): NO